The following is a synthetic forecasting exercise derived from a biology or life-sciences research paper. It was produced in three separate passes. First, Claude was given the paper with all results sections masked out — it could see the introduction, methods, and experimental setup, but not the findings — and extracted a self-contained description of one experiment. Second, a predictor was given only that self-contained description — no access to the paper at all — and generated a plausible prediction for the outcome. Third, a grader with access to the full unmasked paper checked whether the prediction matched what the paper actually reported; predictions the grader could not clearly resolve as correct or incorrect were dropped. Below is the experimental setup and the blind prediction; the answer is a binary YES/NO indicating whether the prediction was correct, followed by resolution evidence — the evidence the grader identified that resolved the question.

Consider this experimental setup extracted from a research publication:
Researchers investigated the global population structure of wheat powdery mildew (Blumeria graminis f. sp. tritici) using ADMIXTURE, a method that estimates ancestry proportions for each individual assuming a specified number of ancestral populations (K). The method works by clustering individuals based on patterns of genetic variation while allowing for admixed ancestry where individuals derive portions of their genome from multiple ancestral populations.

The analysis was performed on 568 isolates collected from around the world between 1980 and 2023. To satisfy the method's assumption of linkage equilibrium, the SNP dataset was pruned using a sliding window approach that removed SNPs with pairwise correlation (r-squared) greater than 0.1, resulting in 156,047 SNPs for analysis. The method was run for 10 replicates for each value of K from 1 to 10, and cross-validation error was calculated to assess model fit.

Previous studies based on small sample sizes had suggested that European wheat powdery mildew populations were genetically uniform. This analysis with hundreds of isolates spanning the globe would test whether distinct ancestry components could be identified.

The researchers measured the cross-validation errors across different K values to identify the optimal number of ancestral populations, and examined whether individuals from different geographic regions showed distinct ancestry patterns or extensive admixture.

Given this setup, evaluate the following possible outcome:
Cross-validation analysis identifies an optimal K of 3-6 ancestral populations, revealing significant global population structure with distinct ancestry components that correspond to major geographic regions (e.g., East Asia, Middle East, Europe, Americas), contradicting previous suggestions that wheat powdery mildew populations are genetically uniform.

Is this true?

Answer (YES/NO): NO